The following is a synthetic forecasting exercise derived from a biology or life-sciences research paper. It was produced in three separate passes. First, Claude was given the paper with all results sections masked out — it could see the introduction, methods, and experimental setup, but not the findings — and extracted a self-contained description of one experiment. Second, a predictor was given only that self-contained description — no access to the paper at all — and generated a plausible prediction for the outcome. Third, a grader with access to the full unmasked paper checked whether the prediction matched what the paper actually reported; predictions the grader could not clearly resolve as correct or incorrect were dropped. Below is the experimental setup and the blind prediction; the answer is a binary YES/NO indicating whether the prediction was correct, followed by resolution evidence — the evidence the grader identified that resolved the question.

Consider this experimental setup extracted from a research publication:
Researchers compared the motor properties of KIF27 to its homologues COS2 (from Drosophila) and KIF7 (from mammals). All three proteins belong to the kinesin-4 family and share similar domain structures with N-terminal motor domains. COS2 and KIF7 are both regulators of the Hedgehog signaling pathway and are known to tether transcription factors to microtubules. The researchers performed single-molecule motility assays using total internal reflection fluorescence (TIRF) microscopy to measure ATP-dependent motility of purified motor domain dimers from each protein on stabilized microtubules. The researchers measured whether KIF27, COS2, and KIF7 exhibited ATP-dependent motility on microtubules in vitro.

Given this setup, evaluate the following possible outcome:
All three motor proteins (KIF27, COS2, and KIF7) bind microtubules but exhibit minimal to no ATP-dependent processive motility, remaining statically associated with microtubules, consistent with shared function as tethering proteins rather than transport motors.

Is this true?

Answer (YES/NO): NO